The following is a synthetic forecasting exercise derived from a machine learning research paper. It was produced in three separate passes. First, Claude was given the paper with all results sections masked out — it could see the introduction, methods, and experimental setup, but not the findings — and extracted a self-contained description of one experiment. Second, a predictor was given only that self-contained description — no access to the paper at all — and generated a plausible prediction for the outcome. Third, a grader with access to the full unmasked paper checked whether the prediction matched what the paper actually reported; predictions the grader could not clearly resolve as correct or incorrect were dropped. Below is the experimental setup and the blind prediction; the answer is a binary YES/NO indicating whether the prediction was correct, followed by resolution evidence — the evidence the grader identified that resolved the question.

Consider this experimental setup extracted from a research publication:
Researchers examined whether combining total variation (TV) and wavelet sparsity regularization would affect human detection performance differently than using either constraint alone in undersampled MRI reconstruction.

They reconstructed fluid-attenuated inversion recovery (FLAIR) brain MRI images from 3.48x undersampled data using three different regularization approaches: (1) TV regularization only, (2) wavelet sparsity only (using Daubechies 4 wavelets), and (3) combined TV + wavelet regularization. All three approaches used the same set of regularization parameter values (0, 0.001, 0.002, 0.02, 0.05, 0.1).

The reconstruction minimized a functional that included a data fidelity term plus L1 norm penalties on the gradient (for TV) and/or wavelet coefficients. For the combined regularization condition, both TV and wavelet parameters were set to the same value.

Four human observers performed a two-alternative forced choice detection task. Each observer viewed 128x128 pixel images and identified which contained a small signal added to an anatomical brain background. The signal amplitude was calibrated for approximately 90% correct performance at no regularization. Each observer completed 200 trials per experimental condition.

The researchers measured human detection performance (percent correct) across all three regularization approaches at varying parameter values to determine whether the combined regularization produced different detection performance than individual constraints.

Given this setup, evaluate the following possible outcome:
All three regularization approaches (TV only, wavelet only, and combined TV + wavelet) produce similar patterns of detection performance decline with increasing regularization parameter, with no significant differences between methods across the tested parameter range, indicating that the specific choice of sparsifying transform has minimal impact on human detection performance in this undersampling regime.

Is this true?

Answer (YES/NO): YES